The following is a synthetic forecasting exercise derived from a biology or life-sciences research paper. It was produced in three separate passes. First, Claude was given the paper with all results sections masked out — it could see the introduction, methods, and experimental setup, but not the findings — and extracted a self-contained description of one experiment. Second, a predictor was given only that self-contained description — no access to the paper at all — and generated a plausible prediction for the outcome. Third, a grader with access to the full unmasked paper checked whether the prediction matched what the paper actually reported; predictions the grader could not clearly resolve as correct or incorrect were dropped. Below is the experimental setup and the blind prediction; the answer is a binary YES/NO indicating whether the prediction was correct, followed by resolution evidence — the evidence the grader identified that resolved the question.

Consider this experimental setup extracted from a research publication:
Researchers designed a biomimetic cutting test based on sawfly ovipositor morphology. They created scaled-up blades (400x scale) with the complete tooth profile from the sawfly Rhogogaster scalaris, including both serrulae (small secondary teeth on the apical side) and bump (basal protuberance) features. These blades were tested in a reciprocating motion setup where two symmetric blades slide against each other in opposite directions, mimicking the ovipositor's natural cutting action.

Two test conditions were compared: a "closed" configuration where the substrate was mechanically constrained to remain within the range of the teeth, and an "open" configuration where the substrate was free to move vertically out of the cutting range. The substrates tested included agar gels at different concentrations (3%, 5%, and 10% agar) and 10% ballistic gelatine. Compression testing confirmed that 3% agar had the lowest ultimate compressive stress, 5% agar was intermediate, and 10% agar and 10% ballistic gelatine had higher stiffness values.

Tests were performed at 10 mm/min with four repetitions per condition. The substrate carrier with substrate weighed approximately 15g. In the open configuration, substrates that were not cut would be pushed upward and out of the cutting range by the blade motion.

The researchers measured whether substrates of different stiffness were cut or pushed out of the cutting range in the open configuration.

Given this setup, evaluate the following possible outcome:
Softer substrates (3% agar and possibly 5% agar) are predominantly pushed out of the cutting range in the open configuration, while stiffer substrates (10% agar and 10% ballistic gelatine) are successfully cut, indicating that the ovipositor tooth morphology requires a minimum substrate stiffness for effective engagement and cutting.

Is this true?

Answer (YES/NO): NO